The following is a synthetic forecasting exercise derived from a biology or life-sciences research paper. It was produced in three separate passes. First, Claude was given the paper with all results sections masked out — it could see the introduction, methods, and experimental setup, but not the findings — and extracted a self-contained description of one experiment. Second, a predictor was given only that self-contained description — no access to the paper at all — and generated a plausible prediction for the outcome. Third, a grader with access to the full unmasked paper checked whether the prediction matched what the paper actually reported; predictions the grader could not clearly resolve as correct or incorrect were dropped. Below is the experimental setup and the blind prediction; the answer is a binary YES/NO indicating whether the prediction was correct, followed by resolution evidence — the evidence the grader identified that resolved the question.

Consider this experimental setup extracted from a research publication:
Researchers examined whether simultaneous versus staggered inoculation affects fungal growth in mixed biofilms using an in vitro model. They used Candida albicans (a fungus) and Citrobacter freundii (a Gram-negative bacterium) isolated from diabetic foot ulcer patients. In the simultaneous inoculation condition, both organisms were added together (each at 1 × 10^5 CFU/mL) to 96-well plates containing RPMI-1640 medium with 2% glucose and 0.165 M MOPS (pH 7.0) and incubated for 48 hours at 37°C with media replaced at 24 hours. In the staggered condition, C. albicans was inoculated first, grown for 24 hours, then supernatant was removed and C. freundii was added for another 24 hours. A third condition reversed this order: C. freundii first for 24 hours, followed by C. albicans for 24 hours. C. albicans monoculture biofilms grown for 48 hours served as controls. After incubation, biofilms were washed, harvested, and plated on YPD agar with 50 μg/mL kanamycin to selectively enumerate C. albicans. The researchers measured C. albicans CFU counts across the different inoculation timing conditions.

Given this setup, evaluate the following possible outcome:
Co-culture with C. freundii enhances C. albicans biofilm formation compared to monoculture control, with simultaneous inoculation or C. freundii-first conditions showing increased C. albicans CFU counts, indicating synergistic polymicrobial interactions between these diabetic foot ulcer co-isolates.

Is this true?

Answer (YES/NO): NO